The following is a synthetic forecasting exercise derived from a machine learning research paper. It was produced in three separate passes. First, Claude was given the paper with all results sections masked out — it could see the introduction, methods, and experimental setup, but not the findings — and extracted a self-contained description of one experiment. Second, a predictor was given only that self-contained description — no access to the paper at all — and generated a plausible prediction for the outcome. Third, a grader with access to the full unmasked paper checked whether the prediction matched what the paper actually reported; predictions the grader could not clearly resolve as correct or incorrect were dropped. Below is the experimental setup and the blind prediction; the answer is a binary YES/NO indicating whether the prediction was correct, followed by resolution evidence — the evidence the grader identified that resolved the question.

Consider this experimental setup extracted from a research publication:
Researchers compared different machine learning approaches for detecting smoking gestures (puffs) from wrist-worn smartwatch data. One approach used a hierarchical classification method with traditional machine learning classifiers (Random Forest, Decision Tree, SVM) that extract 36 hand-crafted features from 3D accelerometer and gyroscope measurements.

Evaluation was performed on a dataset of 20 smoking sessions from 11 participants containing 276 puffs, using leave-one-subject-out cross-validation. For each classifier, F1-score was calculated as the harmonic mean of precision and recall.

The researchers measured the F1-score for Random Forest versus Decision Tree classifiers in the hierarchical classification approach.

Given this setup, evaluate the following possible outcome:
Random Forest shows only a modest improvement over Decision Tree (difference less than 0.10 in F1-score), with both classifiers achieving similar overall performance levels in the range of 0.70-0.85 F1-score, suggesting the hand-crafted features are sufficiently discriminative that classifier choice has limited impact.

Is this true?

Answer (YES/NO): NO